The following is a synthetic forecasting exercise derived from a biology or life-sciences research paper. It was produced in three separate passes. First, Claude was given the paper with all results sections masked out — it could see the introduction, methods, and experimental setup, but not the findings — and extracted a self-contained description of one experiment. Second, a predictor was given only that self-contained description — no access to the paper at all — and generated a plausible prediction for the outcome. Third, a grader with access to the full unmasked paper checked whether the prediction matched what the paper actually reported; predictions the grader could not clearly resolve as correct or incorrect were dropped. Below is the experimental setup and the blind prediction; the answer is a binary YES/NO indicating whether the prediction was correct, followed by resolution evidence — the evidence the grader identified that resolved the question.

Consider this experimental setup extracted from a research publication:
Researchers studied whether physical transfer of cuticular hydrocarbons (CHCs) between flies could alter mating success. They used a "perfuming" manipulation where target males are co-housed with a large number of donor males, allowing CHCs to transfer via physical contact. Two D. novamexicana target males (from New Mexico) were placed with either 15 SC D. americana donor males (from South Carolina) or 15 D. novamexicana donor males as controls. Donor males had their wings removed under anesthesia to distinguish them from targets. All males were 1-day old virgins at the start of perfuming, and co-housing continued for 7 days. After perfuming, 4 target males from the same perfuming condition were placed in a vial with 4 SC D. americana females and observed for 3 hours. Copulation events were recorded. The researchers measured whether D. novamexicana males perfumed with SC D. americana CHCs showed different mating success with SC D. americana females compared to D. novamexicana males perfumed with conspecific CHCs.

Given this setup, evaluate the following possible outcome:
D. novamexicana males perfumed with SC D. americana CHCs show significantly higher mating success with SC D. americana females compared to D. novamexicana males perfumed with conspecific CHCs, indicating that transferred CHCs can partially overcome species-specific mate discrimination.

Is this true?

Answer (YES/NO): YES